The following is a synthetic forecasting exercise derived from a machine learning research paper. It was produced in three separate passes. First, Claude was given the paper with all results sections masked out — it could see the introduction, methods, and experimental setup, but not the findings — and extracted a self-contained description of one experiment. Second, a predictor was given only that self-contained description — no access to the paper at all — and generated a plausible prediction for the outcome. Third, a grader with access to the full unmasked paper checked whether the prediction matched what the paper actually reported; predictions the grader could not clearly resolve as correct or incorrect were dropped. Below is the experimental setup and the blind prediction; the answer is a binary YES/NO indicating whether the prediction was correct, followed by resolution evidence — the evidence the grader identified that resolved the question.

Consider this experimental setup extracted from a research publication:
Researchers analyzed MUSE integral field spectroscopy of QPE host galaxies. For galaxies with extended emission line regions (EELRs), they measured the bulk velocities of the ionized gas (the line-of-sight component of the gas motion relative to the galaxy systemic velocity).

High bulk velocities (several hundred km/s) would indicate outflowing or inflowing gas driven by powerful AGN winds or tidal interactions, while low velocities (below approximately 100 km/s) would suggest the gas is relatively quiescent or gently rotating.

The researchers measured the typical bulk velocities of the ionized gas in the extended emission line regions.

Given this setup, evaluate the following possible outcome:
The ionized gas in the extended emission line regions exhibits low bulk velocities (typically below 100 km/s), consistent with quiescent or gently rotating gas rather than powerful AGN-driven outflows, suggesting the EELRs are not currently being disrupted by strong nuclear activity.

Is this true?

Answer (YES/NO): YES